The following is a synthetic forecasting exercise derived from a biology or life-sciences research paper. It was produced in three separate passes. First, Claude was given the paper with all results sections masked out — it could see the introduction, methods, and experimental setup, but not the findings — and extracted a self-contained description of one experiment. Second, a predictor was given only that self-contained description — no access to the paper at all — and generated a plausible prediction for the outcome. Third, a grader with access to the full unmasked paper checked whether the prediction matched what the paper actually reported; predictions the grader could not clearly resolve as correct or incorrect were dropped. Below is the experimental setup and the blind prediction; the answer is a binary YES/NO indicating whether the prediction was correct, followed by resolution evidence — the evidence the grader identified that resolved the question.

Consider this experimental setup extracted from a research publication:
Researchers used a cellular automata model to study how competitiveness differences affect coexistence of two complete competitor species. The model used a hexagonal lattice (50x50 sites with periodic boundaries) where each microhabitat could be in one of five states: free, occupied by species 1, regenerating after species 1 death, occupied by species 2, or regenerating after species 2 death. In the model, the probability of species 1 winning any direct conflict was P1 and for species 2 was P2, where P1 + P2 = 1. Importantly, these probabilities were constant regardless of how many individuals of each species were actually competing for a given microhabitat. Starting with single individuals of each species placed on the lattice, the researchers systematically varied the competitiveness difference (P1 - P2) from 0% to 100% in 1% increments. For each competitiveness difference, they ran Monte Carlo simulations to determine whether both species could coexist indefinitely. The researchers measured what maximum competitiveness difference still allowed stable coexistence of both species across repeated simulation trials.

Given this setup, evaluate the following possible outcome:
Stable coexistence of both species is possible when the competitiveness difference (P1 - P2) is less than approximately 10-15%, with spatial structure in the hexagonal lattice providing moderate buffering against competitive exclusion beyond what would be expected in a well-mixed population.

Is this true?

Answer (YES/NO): NO